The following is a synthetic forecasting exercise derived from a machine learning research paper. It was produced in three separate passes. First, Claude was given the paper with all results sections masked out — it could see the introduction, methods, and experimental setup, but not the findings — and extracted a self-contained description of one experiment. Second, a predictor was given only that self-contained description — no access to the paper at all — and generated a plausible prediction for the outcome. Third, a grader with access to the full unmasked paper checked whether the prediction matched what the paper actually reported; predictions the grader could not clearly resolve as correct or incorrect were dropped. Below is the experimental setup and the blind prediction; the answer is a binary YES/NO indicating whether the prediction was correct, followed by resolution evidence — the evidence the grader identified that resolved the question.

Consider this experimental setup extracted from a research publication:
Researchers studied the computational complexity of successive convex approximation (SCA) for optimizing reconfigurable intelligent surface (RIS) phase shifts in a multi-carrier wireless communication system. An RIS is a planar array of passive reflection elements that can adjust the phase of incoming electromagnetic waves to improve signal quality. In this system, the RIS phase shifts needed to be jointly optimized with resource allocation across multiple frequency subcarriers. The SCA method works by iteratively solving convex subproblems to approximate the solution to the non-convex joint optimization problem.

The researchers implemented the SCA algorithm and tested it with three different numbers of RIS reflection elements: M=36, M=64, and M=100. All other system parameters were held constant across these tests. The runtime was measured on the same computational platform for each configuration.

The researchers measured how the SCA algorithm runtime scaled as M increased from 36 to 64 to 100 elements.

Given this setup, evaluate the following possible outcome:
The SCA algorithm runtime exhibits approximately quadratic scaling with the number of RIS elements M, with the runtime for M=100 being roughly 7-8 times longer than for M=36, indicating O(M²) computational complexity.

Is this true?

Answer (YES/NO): NO